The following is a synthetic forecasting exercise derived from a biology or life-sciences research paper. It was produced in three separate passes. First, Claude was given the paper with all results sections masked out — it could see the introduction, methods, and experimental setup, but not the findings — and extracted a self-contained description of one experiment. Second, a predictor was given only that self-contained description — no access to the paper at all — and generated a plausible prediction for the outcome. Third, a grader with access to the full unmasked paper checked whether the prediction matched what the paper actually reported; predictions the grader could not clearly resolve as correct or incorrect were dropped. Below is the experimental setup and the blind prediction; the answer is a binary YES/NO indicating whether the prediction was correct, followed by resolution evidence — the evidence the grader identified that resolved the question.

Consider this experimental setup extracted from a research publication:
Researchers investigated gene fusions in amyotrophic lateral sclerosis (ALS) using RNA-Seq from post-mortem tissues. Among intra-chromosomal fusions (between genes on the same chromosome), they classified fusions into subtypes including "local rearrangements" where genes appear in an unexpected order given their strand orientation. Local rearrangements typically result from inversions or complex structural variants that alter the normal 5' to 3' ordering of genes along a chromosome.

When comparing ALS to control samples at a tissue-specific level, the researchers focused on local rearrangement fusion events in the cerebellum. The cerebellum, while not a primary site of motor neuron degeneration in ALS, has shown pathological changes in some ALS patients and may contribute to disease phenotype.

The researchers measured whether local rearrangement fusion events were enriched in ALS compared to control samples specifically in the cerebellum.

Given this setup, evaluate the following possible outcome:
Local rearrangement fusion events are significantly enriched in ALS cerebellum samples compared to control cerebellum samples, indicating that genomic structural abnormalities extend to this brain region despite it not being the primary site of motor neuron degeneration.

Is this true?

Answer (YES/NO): YES